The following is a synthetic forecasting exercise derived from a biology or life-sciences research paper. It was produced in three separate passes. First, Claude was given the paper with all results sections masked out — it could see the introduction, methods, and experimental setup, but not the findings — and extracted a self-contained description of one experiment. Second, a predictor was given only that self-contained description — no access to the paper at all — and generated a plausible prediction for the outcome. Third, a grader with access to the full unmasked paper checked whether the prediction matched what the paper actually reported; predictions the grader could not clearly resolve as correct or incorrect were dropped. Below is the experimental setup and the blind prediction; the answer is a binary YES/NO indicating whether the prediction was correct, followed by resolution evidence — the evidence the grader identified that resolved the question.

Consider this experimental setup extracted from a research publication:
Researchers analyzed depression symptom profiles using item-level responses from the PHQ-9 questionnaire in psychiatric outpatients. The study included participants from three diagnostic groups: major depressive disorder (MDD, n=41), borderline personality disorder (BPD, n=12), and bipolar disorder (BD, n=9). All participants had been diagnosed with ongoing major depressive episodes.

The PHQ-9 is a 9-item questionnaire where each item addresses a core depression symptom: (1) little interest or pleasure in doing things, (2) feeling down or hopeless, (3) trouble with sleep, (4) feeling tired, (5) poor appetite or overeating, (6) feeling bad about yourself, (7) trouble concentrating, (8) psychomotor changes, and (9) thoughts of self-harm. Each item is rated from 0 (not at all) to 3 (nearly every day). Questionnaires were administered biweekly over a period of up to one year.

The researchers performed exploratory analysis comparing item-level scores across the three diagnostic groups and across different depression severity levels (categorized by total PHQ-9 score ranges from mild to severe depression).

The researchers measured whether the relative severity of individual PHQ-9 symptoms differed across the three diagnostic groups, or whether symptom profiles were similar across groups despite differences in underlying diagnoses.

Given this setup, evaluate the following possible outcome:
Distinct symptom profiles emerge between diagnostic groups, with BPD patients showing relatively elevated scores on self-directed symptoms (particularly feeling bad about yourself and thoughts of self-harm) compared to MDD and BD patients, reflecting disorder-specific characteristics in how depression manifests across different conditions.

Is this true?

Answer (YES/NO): NO